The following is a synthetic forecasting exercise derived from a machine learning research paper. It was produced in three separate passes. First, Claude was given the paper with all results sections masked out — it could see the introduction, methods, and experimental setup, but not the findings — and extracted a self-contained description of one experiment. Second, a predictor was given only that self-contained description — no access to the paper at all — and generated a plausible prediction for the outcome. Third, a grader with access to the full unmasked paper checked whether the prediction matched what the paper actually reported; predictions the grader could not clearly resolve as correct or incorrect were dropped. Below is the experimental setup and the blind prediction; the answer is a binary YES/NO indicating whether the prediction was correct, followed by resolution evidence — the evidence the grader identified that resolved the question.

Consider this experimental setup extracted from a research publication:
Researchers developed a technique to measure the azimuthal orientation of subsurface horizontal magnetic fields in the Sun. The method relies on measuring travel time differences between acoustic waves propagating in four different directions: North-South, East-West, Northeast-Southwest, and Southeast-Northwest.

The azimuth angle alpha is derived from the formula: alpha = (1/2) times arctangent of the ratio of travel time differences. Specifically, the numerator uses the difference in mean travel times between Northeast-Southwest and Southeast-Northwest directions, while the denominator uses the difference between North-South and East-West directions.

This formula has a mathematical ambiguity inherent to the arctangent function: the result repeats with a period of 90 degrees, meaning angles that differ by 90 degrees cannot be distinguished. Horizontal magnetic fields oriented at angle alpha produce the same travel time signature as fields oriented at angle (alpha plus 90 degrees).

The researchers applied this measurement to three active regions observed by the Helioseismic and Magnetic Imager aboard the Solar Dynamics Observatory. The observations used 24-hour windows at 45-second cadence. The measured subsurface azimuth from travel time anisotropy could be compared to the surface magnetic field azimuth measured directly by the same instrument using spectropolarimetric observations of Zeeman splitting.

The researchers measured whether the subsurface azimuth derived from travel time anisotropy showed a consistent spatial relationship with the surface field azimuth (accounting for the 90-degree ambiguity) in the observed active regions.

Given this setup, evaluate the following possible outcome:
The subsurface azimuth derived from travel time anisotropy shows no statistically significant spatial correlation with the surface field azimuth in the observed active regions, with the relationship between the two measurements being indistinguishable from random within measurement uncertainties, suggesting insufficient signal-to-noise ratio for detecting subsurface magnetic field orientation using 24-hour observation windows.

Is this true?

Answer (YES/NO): NO